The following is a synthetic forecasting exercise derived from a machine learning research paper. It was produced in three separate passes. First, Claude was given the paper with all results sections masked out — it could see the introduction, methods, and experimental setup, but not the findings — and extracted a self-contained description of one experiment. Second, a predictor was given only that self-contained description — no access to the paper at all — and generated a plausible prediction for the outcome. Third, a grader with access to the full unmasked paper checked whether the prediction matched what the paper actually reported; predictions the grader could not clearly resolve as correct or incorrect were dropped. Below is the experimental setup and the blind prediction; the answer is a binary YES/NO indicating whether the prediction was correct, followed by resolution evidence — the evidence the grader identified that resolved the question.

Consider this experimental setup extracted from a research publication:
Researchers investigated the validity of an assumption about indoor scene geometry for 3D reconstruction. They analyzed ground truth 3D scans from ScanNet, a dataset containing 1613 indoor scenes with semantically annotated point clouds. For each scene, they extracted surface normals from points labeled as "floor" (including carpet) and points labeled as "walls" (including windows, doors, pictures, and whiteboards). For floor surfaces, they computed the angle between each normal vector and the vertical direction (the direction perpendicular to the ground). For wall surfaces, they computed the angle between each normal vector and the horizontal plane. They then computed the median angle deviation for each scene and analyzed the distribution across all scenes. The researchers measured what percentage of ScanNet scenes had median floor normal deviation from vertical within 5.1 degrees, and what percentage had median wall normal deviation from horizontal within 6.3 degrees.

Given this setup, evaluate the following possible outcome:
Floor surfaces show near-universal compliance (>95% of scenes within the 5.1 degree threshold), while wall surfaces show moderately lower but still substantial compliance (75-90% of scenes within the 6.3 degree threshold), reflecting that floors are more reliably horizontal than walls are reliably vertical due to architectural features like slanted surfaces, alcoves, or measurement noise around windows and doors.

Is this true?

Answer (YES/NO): NO